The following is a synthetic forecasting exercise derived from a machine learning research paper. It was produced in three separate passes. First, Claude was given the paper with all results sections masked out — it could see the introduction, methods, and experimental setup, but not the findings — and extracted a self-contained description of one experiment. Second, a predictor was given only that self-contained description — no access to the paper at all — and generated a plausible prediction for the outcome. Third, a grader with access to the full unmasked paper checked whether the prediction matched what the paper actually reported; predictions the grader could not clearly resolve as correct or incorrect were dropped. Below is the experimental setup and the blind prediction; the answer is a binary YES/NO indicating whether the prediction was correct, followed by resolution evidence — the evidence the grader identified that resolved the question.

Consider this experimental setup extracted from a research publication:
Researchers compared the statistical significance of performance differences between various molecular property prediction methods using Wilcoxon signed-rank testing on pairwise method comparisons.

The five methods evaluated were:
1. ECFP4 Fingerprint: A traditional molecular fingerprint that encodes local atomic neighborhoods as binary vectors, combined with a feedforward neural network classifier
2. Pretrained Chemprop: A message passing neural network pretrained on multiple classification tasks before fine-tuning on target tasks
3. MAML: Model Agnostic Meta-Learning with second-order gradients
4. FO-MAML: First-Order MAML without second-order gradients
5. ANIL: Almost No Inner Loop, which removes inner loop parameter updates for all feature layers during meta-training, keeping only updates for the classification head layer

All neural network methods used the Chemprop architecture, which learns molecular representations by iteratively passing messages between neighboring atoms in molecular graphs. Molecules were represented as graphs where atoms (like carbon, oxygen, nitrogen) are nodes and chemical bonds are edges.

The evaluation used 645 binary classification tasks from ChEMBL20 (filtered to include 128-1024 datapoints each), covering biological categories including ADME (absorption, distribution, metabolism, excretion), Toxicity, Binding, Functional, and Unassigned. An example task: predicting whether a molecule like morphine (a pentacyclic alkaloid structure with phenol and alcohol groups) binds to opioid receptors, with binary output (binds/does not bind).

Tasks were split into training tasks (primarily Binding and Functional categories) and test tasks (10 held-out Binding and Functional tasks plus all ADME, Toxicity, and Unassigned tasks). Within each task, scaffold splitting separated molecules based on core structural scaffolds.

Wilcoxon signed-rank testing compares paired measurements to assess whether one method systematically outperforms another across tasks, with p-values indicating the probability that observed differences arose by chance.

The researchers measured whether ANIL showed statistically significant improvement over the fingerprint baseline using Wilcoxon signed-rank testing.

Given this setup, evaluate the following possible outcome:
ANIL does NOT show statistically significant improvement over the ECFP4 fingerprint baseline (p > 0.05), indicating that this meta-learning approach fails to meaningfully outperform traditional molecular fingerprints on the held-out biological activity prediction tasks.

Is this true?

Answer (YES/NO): YES